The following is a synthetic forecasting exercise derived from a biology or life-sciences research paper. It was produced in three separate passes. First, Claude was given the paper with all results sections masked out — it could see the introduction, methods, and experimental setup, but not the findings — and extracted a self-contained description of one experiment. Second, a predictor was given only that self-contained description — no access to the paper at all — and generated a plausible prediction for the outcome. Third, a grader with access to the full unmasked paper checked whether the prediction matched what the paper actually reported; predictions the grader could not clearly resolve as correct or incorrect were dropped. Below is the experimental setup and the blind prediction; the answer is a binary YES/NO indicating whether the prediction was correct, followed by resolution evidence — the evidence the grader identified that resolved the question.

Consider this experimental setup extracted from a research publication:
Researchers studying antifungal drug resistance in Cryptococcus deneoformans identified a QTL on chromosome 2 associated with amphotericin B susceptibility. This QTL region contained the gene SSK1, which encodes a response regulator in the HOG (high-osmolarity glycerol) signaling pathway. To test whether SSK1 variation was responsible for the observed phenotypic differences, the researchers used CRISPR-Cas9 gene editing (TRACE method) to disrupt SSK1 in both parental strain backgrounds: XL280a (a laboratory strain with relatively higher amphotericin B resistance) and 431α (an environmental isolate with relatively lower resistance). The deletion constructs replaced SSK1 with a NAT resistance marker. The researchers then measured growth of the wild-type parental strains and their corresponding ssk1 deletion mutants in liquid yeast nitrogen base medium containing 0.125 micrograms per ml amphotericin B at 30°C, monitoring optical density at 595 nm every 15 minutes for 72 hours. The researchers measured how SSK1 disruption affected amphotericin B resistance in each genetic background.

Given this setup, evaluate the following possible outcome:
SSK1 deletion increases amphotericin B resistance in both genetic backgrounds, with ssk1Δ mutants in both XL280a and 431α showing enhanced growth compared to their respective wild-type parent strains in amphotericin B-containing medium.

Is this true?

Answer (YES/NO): NO